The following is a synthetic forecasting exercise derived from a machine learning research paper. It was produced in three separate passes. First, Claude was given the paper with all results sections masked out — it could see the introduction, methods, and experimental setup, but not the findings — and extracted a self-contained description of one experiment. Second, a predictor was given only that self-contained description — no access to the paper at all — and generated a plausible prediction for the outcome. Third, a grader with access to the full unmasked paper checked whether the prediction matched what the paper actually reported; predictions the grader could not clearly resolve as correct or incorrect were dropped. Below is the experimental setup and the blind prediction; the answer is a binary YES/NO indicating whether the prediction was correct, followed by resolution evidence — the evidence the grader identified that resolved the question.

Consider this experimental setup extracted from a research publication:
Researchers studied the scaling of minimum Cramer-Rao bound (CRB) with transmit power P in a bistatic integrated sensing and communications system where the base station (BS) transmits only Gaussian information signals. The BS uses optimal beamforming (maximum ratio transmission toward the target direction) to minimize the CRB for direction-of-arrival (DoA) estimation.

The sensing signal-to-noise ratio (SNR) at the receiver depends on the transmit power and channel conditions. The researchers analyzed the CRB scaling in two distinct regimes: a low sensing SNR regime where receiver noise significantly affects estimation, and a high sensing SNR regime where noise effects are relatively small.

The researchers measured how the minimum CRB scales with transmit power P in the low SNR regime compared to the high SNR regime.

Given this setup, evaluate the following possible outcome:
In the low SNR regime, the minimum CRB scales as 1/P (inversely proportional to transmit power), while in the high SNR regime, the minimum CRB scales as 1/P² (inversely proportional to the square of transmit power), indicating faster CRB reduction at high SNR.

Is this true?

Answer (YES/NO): NO